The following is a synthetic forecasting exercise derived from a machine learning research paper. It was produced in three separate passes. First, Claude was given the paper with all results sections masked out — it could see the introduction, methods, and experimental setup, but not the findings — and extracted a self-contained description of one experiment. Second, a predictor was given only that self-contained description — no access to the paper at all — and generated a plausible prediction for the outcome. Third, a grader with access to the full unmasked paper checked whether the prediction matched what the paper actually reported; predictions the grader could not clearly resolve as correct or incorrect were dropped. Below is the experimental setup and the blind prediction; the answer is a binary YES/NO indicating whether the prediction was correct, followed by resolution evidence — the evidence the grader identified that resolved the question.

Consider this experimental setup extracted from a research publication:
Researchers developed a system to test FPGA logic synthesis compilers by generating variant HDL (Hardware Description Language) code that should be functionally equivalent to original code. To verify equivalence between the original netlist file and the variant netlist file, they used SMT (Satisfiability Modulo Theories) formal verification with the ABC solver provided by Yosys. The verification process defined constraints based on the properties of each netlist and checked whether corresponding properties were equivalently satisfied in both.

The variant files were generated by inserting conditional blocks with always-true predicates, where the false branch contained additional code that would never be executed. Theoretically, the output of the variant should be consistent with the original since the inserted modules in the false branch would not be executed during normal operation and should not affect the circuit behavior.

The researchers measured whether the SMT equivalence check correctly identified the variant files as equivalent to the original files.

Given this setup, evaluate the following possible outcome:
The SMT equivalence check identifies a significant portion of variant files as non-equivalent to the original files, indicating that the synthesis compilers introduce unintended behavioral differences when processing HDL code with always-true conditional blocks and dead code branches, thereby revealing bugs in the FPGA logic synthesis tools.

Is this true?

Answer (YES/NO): NO